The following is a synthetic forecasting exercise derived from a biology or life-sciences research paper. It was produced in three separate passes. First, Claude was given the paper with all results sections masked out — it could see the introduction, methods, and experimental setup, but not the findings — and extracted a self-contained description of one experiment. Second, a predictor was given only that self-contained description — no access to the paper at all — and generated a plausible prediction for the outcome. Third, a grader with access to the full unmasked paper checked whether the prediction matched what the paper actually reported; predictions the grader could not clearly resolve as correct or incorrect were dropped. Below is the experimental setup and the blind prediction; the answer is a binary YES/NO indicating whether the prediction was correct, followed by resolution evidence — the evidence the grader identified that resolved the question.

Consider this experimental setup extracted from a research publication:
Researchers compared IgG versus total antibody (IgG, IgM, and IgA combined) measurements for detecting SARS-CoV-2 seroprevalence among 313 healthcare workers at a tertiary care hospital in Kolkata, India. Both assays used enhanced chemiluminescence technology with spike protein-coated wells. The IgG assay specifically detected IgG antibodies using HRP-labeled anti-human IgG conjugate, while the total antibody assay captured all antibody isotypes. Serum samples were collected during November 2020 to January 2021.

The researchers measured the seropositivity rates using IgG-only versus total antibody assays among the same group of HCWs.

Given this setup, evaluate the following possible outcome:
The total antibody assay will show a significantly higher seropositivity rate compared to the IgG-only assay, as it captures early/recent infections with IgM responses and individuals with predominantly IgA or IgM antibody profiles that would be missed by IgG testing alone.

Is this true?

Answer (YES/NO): YES